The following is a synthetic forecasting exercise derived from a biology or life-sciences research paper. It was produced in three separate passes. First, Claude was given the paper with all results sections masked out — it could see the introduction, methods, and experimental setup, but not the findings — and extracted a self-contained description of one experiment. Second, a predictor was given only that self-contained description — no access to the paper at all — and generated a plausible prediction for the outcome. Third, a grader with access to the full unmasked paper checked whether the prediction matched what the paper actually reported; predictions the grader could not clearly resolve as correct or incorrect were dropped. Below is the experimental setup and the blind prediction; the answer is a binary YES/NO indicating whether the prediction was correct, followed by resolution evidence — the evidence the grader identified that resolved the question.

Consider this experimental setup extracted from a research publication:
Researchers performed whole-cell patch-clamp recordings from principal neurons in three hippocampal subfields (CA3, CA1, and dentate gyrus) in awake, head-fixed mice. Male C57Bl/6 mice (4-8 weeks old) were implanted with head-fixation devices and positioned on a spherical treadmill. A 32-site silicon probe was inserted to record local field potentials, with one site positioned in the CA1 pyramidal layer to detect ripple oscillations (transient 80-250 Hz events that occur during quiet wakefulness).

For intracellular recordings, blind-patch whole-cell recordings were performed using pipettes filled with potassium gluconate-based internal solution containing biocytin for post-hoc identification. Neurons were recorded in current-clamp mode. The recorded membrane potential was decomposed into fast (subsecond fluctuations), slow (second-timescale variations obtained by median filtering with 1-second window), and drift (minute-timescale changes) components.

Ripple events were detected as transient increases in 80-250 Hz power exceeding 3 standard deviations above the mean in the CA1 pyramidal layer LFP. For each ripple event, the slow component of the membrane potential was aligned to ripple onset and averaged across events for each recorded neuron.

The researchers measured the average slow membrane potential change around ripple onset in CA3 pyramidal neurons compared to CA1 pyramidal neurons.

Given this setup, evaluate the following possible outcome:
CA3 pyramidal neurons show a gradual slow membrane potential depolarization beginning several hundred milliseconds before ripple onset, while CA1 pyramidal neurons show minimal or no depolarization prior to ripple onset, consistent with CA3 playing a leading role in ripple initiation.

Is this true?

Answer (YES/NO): NO